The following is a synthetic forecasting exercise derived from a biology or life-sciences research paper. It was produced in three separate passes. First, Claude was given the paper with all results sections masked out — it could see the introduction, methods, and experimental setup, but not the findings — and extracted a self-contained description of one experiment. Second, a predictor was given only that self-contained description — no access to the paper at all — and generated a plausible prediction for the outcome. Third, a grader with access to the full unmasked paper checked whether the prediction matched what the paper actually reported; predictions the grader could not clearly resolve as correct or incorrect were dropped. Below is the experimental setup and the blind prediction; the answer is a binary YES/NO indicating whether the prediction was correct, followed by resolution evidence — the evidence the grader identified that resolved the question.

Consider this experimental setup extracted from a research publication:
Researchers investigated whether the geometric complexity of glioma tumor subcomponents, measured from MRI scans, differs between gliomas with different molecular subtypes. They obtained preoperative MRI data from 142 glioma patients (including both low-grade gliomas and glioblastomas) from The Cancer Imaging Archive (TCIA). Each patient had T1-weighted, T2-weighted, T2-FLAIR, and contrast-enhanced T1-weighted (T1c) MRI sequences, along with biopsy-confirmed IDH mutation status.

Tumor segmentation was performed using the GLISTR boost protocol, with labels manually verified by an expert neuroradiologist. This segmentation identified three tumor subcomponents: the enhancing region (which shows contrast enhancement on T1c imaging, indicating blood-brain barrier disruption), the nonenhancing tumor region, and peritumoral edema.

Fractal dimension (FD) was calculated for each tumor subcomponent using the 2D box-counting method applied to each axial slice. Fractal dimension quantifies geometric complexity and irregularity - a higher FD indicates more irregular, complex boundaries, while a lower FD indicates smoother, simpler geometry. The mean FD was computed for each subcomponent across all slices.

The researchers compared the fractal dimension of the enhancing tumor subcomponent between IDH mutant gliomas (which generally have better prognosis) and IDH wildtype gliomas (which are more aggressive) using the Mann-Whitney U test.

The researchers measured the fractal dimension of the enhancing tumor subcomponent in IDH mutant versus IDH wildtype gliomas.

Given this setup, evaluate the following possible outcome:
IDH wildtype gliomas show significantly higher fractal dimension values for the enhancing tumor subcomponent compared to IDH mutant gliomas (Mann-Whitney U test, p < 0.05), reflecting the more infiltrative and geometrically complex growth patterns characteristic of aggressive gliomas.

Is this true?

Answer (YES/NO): YES